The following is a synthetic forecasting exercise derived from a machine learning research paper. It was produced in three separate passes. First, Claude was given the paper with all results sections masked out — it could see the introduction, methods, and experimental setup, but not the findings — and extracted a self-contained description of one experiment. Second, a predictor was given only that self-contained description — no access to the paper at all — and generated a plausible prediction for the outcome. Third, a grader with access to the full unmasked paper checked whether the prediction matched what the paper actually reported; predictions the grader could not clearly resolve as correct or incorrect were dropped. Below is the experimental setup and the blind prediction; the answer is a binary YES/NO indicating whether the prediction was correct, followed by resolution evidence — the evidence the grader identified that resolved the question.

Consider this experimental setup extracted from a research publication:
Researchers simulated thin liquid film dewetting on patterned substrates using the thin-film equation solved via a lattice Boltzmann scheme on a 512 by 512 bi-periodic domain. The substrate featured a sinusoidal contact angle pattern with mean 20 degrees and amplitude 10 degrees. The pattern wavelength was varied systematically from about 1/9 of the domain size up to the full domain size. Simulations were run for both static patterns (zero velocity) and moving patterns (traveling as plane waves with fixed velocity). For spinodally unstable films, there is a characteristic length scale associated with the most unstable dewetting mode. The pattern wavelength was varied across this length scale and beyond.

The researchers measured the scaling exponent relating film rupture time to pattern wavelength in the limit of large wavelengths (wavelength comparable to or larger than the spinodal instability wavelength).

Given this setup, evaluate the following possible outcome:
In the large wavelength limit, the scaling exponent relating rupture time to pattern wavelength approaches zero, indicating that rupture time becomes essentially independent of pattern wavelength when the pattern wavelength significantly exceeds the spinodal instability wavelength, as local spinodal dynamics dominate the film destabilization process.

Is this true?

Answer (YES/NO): NO